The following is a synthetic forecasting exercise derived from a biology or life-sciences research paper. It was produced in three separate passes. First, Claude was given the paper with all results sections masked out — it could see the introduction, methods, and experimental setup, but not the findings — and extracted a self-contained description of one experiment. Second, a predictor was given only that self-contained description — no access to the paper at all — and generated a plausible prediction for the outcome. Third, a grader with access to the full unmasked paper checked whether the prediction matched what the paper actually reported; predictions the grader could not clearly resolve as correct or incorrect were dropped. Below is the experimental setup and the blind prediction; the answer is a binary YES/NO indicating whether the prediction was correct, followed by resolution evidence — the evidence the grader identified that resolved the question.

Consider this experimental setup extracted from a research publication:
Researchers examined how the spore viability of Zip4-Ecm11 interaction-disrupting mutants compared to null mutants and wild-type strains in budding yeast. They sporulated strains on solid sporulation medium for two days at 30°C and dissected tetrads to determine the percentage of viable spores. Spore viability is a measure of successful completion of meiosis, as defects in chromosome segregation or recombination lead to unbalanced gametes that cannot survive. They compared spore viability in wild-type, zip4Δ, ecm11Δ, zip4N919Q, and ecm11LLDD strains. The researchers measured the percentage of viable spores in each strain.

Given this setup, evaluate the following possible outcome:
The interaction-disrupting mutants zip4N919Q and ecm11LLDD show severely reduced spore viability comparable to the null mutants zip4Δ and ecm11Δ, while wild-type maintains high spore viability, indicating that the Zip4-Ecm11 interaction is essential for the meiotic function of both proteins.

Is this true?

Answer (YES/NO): NO